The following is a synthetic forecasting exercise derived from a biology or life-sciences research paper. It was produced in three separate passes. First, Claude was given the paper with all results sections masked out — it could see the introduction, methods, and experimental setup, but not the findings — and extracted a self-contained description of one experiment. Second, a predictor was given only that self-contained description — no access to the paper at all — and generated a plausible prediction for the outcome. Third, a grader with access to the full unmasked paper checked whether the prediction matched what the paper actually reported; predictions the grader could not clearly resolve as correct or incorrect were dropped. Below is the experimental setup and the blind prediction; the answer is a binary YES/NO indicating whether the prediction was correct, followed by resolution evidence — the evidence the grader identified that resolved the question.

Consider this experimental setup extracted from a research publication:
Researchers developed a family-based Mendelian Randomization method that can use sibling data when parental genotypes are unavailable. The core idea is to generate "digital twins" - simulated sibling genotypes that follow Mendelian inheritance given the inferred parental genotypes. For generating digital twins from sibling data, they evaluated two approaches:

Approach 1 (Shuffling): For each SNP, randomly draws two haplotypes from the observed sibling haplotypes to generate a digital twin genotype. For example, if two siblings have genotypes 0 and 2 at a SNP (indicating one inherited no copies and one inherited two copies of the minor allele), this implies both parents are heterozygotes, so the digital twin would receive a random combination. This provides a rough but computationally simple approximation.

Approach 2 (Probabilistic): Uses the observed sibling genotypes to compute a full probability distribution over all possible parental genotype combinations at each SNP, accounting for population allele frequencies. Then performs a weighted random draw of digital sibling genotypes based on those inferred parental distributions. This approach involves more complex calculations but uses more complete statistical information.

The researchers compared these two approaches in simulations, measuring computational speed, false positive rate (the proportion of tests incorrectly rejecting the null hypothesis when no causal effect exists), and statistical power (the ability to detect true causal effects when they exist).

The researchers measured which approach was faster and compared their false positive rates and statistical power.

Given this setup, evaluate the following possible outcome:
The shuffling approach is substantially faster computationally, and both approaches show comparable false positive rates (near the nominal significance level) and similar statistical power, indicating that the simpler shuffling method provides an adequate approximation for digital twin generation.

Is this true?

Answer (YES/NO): NO